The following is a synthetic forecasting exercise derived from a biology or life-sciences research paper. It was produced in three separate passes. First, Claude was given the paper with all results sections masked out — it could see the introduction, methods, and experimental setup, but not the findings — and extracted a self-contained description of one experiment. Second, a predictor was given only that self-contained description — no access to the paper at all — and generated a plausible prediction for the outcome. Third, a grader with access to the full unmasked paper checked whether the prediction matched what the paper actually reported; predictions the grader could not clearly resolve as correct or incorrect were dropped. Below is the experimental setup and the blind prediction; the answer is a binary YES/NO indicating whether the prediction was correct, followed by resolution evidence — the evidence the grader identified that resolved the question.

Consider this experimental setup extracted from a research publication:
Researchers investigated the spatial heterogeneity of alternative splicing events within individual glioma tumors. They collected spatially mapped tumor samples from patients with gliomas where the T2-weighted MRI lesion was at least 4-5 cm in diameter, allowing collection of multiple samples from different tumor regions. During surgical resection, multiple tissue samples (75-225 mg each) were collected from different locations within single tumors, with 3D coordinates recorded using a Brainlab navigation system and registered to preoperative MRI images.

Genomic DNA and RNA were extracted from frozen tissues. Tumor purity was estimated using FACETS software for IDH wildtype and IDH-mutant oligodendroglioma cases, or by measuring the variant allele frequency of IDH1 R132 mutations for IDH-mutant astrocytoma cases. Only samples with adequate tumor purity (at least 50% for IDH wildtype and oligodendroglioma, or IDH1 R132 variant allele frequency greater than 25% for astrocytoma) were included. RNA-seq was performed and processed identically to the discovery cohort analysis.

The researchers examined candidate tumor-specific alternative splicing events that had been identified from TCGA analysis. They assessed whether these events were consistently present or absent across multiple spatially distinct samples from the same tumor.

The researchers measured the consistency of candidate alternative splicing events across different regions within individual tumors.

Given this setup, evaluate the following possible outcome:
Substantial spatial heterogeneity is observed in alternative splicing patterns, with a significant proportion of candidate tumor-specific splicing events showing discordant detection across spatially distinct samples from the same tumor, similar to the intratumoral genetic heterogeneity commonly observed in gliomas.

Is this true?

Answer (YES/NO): YES